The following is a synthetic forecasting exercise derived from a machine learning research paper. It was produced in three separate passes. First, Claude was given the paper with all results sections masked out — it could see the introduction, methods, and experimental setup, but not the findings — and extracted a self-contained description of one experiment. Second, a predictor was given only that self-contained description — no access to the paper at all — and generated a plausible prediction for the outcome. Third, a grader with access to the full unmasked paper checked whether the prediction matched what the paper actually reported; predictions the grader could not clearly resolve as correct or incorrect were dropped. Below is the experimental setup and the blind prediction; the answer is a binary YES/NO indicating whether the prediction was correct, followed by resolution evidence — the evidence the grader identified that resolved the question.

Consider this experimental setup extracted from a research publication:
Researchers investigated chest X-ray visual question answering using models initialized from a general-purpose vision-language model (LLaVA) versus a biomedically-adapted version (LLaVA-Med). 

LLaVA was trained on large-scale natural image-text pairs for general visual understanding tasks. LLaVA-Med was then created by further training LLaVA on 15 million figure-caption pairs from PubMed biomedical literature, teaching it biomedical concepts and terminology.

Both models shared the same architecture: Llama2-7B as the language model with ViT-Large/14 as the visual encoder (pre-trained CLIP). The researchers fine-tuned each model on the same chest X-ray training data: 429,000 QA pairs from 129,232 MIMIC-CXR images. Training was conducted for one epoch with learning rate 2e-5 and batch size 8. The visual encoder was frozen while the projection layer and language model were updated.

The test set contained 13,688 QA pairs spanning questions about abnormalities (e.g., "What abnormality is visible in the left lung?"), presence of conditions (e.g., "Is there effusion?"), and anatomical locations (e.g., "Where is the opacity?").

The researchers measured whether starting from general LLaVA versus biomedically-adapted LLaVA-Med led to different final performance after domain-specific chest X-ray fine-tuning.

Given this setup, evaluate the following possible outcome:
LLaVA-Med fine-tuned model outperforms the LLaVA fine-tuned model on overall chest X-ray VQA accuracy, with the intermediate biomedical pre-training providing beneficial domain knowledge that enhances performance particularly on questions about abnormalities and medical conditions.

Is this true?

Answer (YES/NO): NO